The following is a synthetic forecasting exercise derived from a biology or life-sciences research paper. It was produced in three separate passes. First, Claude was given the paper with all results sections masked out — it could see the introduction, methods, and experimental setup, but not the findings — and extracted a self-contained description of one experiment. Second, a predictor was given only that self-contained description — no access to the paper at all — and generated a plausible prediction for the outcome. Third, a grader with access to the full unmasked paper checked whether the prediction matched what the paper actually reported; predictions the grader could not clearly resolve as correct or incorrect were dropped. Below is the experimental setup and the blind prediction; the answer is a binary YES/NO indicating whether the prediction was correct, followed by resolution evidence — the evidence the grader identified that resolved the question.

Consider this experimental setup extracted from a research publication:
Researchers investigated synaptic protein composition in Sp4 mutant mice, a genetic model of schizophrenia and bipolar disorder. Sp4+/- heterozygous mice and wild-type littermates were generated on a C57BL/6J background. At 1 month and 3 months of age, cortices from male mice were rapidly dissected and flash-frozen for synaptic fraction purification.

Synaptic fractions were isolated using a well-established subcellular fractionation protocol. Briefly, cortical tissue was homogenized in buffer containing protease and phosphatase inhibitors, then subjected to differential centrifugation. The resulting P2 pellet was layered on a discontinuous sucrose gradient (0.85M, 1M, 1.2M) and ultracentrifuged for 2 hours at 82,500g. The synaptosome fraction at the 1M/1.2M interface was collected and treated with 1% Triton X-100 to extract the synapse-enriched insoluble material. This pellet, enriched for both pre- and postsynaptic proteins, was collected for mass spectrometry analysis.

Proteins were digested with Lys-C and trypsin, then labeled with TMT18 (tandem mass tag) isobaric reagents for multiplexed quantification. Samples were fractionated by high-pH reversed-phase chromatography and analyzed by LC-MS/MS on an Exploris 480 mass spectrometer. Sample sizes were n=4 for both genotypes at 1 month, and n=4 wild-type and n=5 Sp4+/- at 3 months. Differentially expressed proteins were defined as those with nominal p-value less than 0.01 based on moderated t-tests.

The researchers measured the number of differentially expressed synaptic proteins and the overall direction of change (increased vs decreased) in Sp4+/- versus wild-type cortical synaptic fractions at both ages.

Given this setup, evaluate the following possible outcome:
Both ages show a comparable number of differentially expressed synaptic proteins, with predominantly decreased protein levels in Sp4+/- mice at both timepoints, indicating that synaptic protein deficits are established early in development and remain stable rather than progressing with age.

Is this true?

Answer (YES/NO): NO